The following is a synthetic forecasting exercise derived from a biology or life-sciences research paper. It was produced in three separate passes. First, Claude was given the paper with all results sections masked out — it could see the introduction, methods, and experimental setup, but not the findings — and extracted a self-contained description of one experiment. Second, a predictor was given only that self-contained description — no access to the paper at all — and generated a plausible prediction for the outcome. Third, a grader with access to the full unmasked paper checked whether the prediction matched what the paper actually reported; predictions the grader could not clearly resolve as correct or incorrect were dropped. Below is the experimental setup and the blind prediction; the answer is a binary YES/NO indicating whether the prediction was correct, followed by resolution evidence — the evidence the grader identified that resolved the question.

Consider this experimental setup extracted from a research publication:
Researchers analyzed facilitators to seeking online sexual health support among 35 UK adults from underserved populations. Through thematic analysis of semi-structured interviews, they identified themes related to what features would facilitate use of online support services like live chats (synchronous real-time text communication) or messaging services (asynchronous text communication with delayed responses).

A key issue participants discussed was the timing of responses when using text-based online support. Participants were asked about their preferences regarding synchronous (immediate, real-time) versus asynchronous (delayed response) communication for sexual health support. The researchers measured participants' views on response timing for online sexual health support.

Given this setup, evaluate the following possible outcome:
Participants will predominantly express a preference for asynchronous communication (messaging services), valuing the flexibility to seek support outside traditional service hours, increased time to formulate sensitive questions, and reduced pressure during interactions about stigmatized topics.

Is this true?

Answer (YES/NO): NO